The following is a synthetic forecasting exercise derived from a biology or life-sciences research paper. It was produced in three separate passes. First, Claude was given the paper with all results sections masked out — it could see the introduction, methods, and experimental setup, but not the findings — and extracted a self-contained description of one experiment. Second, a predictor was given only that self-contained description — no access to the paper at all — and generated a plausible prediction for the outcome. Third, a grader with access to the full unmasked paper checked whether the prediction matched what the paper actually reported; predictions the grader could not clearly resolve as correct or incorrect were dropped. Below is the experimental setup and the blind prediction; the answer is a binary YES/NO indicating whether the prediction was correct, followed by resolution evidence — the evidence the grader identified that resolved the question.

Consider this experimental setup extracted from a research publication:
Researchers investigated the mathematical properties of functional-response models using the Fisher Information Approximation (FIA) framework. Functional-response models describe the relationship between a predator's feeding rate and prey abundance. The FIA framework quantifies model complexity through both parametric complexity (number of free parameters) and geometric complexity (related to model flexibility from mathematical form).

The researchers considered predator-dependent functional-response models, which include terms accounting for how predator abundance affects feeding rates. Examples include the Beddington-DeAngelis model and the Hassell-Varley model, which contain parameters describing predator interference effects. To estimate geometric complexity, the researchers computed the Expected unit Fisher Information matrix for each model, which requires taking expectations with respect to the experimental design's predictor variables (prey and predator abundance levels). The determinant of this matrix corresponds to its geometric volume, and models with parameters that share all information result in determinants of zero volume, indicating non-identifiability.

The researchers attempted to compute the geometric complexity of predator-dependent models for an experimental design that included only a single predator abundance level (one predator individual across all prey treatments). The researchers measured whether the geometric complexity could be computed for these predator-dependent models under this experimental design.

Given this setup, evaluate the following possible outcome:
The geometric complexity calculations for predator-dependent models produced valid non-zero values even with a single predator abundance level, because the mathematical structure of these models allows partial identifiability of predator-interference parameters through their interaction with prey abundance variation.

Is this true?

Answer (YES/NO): NO